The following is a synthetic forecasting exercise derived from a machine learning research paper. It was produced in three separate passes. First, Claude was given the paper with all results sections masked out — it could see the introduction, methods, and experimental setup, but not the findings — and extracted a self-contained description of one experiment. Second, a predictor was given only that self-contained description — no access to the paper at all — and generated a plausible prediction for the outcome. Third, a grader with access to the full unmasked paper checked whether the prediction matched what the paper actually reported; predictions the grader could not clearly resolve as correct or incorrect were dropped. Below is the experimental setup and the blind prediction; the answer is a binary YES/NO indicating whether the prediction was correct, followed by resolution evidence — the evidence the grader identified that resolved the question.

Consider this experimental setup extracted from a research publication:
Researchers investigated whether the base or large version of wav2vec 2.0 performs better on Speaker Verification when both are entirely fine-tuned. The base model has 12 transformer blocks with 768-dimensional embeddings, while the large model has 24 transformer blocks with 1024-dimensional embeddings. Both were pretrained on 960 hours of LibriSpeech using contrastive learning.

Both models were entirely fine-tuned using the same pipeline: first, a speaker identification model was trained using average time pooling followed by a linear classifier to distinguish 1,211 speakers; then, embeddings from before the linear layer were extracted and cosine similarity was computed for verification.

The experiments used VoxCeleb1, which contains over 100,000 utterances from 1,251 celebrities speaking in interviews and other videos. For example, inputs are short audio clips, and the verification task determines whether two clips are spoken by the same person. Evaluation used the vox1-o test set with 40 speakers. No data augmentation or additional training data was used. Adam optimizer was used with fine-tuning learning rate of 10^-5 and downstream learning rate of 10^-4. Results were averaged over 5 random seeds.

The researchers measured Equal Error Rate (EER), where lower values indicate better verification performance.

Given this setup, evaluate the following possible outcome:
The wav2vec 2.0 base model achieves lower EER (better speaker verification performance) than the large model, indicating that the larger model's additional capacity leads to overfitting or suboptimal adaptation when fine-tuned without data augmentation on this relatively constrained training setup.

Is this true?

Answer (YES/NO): YES